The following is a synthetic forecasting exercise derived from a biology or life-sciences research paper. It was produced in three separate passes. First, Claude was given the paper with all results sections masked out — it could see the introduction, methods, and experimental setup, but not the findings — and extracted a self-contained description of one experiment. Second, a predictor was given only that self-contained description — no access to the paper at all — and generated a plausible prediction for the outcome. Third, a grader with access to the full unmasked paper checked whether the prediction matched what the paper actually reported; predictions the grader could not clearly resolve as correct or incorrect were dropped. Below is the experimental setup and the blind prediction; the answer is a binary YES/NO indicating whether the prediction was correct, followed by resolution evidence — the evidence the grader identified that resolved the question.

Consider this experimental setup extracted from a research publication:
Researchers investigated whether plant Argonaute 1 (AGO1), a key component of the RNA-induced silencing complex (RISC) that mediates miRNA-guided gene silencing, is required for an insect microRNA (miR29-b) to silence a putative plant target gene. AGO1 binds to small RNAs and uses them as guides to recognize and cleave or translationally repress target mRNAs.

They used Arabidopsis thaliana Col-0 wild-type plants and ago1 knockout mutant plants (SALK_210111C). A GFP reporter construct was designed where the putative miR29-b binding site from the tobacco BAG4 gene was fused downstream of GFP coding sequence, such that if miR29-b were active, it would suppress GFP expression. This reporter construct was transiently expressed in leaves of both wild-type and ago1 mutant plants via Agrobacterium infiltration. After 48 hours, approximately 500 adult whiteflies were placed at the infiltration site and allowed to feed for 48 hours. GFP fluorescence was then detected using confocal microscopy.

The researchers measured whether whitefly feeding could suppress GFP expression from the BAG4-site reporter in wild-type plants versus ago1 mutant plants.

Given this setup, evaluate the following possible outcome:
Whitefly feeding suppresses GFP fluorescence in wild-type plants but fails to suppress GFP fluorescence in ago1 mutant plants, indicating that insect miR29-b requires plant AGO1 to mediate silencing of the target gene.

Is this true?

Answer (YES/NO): YES